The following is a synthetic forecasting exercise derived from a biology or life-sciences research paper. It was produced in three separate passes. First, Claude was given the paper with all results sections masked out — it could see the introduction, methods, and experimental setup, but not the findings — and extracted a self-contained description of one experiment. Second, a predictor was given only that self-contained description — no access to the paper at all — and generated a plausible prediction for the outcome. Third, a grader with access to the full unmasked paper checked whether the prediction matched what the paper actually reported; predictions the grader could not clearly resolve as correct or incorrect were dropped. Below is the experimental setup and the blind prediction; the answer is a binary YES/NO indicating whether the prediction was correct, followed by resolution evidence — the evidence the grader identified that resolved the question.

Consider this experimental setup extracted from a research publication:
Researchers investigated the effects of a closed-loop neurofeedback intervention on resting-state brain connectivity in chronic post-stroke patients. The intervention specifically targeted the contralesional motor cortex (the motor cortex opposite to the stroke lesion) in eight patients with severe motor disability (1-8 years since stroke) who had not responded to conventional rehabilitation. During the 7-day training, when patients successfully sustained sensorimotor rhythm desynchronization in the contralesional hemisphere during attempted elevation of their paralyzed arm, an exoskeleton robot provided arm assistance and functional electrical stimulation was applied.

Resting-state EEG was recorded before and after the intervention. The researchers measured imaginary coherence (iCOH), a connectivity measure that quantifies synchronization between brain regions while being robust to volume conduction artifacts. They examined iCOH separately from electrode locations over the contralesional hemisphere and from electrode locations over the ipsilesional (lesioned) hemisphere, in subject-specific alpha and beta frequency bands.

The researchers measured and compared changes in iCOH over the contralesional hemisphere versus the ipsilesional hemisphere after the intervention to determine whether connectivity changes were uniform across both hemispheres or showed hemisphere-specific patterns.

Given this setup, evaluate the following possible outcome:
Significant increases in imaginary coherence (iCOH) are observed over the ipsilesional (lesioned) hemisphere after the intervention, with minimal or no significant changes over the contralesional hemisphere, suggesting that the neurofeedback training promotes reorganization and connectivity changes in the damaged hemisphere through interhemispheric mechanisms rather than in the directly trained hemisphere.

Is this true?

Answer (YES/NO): NO